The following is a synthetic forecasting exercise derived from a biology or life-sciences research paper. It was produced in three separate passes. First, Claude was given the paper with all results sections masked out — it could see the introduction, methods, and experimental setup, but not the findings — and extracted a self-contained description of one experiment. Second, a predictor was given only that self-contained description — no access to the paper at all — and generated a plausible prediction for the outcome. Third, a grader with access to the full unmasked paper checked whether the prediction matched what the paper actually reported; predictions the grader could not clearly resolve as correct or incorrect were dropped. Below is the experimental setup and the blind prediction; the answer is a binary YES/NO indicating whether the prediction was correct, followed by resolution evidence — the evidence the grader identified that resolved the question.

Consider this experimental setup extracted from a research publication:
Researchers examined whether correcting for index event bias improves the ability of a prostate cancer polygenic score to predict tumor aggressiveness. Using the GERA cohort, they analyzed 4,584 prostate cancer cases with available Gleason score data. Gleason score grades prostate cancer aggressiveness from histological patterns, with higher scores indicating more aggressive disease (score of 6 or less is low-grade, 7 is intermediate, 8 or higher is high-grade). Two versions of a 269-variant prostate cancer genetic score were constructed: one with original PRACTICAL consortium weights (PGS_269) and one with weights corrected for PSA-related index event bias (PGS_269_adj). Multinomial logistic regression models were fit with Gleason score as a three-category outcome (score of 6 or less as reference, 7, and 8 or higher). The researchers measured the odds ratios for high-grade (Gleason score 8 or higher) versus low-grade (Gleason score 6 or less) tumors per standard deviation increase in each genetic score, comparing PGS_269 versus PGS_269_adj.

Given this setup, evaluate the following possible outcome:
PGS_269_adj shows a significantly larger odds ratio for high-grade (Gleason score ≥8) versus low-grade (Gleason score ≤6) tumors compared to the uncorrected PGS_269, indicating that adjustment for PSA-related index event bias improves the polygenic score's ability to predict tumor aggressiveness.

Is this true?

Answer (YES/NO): NO